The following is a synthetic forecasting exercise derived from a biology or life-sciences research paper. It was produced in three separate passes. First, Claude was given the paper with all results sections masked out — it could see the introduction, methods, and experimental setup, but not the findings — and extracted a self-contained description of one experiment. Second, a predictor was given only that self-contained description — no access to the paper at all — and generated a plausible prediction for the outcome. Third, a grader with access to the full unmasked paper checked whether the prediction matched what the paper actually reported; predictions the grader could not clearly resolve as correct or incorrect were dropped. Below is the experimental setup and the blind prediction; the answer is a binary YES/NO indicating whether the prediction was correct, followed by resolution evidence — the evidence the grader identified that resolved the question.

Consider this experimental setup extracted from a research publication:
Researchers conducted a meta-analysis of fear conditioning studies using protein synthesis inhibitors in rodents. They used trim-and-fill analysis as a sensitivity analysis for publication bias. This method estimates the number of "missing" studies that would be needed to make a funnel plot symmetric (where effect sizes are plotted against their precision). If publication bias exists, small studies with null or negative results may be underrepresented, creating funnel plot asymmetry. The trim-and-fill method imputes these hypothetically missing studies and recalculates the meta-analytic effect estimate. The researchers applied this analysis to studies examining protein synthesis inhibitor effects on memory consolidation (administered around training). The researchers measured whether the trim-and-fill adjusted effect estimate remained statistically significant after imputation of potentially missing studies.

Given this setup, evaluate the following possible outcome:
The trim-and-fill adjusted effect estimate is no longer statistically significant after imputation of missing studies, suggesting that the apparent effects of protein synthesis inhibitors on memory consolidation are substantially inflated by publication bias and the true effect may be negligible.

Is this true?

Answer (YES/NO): NO